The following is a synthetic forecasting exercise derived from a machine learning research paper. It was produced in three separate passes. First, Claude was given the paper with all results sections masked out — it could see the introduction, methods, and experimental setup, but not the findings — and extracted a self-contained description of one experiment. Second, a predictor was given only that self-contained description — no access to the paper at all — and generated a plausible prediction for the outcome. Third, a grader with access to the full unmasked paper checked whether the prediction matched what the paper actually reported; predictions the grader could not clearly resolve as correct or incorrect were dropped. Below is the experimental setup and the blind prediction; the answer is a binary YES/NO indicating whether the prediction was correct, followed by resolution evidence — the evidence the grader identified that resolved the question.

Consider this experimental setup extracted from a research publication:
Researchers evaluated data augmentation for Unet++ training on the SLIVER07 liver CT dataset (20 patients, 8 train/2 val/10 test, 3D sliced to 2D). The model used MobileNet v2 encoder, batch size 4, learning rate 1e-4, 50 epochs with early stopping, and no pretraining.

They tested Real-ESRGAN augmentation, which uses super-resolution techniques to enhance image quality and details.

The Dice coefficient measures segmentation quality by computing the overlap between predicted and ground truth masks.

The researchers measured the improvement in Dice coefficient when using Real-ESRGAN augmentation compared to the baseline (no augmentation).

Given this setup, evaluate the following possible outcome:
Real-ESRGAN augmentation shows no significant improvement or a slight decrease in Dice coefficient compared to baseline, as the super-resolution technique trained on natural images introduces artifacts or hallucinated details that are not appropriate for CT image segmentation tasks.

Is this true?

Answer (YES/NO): NO